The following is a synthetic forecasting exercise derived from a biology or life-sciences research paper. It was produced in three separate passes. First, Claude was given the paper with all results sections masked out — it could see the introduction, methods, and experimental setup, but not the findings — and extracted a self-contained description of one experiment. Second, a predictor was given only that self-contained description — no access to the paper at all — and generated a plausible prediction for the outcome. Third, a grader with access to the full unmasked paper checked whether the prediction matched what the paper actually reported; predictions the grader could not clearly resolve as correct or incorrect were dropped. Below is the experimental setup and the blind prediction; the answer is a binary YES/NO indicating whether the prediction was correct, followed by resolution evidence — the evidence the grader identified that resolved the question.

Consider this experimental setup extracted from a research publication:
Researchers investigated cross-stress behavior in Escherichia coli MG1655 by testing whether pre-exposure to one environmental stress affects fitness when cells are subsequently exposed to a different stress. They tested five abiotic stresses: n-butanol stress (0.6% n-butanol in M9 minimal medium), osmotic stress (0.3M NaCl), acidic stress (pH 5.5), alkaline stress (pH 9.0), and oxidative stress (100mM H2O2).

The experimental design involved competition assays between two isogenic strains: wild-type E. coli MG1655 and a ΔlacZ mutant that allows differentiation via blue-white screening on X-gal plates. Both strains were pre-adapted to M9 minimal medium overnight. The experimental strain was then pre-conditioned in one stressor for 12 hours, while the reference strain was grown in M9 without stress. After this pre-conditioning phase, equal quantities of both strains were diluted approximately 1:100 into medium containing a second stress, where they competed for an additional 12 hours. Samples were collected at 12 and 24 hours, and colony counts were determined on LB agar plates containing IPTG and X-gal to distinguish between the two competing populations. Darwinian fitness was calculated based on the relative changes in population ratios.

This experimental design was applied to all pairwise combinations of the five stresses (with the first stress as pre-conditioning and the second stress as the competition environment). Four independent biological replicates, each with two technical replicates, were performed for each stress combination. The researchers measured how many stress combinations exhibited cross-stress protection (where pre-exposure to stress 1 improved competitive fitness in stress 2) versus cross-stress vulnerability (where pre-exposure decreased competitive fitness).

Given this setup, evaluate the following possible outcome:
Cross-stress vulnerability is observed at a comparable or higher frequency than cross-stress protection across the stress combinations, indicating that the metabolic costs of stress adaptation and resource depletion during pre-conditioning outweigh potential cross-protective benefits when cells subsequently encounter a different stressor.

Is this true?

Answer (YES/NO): NO